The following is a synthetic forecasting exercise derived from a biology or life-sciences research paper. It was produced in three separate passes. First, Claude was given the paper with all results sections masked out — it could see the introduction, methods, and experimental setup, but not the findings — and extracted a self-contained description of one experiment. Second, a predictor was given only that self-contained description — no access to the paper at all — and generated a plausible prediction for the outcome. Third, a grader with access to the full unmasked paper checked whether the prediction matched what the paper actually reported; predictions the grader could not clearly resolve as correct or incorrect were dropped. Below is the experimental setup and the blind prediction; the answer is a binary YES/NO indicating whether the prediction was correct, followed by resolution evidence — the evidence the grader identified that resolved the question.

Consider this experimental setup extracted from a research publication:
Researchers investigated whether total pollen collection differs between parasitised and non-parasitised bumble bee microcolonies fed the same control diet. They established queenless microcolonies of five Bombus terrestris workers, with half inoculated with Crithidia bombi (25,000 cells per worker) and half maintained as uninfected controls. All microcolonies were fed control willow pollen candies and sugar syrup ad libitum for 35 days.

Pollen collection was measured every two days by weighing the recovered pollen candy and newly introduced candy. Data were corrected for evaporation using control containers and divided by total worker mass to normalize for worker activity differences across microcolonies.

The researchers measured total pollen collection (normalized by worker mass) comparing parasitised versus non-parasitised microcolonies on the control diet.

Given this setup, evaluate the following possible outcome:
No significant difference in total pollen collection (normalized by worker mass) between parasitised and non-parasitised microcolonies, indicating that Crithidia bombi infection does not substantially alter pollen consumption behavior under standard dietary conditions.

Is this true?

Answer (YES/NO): YES